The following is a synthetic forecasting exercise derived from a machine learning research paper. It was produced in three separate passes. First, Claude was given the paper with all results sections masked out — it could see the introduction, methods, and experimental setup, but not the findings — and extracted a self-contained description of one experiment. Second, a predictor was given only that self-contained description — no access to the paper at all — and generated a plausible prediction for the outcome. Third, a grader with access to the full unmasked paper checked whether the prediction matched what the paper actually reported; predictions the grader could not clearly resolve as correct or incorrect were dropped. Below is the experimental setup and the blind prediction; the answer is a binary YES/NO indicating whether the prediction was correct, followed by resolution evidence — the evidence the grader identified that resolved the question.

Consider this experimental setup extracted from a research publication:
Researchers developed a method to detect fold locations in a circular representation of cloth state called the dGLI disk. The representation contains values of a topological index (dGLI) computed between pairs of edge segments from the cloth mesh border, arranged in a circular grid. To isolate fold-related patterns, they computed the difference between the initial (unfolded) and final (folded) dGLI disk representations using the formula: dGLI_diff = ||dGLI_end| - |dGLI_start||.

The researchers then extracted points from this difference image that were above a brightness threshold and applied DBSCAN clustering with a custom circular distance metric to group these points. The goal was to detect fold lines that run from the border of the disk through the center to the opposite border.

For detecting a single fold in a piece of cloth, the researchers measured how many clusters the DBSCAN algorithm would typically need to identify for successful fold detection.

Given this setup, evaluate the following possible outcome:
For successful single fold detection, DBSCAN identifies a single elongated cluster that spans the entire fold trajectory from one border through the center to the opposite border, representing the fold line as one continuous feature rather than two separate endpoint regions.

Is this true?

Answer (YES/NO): NO